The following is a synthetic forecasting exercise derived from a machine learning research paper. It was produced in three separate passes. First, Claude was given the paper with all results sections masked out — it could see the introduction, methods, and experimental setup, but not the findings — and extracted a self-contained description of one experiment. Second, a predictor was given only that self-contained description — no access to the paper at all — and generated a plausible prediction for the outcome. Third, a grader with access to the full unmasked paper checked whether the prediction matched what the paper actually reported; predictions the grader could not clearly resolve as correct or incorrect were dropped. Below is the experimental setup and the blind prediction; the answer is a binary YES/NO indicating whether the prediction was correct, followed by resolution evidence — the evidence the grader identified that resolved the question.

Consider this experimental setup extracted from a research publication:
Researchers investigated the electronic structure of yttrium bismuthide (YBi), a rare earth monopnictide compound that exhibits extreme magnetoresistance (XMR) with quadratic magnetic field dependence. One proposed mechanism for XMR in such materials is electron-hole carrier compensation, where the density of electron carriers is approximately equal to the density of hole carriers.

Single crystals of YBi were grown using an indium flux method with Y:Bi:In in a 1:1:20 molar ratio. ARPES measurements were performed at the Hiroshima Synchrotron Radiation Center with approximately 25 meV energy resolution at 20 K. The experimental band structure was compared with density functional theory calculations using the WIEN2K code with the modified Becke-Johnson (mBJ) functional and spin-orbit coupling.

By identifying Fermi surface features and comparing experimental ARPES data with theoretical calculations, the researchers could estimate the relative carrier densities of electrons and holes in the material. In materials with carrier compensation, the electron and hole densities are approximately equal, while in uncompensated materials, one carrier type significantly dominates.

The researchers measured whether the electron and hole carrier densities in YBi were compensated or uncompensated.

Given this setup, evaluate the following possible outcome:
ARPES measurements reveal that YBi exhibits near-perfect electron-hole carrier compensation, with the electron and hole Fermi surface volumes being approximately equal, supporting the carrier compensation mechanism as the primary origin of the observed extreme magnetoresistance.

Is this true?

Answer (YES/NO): YES